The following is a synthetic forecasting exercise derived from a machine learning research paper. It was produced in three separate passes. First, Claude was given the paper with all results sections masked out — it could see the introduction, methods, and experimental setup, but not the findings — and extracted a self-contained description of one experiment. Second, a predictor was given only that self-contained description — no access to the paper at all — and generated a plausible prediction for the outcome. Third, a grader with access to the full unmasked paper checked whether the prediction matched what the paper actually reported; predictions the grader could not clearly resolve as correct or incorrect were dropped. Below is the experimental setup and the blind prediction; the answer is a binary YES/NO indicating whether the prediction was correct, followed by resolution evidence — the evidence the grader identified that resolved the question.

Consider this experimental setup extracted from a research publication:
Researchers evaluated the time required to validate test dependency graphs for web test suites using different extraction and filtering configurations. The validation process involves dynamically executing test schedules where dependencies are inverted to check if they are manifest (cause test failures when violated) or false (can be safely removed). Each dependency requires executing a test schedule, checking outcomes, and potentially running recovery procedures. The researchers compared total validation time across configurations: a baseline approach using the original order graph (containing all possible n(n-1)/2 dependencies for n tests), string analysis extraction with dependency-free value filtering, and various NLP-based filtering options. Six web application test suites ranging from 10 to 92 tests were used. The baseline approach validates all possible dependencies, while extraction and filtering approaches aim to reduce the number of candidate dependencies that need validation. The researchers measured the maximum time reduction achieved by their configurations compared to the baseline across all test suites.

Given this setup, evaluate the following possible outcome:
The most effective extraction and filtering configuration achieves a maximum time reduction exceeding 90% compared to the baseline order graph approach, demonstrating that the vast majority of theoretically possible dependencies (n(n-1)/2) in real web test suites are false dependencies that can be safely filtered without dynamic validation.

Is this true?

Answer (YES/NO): NO